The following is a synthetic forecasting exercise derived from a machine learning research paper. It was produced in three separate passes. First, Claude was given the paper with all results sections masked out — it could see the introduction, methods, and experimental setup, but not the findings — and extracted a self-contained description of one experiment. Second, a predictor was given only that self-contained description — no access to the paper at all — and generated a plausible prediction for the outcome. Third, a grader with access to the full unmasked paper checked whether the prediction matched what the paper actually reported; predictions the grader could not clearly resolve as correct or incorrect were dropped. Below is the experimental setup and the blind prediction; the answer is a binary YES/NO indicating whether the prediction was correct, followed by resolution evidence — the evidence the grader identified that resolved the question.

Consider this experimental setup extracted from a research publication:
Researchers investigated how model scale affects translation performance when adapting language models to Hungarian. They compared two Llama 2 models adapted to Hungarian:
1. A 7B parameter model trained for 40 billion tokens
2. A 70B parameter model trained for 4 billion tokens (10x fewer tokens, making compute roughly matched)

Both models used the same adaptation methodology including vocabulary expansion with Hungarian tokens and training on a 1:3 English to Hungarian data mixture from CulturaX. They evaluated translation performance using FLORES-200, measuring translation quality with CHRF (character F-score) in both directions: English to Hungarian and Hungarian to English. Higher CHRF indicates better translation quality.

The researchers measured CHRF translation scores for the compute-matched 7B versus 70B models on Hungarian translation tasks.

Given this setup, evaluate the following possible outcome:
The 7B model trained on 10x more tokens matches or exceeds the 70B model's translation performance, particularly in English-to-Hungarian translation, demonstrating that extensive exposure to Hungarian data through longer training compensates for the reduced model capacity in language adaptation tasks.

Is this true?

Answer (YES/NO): NO